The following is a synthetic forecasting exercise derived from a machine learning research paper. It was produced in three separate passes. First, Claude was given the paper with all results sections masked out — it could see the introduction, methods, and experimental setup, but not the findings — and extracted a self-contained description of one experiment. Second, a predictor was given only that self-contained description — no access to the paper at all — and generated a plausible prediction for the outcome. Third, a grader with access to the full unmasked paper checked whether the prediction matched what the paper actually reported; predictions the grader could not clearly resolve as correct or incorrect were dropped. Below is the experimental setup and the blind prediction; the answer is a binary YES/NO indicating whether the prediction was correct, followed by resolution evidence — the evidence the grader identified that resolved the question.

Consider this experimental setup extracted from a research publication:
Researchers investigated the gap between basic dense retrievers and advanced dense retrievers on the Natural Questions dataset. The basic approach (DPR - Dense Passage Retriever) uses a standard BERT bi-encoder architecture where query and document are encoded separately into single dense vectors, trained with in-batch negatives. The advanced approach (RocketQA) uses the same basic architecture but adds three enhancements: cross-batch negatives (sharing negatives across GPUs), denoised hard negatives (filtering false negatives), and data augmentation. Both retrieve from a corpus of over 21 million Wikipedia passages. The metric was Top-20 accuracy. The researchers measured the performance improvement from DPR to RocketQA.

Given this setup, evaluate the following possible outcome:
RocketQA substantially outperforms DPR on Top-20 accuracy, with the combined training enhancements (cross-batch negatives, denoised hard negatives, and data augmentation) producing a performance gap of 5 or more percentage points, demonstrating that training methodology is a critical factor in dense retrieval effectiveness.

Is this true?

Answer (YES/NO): NO